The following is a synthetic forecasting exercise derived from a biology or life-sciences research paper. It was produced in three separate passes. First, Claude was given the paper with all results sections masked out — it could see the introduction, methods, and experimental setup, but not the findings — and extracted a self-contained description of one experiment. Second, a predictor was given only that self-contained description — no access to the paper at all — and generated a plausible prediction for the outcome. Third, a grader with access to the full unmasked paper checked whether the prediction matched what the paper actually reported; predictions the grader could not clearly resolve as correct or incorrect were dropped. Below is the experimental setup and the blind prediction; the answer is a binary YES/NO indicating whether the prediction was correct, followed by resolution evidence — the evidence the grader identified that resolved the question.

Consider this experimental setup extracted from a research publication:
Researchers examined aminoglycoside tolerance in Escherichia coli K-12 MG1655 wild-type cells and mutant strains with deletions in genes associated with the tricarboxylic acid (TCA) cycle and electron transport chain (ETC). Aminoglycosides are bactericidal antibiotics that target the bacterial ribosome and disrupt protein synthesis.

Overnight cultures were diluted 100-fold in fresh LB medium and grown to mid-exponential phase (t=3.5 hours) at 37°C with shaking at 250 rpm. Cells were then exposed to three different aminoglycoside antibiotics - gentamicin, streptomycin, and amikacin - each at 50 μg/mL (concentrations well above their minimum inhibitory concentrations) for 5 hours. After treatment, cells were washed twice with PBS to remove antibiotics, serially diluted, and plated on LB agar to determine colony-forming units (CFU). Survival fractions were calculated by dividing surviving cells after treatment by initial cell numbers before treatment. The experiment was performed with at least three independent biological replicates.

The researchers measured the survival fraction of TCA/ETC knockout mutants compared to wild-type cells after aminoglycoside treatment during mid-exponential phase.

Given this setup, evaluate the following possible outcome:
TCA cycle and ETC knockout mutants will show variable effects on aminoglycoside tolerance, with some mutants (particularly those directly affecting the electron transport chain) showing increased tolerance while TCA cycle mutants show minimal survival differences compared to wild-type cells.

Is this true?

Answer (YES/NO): NO